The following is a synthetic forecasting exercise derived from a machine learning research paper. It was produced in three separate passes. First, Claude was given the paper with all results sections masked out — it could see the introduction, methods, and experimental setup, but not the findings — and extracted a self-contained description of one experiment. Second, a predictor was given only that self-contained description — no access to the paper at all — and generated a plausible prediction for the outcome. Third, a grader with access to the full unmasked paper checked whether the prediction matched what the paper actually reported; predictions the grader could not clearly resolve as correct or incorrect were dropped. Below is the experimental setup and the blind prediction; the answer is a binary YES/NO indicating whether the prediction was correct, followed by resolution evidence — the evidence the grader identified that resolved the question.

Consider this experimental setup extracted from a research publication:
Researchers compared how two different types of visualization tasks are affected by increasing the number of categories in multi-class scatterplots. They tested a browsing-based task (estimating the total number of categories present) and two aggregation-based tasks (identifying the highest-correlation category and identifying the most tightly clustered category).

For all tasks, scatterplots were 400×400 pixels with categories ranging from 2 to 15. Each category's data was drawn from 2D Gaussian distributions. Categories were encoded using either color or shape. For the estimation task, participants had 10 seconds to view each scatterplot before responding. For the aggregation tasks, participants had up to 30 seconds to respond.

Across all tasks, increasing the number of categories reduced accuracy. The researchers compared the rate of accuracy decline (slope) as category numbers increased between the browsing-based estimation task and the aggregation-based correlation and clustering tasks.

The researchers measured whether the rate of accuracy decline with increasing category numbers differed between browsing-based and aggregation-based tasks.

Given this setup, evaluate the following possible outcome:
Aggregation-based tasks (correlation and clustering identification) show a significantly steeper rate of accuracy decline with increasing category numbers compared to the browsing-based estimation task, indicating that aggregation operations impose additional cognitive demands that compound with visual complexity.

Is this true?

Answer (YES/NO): NO